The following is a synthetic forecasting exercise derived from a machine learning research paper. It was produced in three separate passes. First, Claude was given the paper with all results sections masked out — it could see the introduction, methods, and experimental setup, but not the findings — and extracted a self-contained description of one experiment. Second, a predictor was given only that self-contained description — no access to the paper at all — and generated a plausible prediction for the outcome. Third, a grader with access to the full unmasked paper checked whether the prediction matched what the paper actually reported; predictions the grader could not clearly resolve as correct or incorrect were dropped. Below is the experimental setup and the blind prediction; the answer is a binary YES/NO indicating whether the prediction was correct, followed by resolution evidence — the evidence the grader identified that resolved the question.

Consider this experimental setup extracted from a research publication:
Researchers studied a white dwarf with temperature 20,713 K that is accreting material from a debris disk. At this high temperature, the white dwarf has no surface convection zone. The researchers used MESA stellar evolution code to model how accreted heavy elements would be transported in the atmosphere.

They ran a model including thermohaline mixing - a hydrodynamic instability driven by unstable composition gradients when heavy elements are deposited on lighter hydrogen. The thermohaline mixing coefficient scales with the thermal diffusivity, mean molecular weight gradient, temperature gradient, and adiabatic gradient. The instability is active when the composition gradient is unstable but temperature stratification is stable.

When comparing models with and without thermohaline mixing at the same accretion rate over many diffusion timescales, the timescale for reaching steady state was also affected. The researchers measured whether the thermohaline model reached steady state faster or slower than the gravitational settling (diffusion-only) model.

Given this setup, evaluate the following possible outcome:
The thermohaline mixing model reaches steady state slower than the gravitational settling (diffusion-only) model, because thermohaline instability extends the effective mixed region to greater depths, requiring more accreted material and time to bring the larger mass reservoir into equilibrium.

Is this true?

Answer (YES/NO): NO